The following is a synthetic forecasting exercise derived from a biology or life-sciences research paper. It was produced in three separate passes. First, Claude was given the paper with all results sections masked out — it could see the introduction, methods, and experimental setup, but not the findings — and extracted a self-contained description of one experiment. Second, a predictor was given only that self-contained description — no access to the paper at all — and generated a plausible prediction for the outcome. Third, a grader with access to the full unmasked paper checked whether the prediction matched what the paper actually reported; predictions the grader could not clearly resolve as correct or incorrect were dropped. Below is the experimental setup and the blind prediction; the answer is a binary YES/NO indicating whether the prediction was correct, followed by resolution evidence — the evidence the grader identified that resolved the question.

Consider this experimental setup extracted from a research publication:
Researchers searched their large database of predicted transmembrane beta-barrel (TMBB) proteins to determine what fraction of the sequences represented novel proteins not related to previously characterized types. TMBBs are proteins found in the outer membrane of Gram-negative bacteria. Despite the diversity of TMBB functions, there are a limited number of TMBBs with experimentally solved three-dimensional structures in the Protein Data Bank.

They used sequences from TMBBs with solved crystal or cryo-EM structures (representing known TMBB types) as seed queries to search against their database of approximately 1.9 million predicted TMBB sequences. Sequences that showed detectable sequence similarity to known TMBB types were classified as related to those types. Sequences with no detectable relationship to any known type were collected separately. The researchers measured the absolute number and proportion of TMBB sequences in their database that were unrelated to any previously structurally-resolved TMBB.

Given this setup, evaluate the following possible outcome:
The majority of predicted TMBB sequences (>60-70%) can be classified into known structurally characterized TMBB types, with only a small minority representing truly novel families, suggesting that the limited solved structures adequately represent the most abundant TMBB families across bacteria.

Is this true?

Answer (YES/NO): YES